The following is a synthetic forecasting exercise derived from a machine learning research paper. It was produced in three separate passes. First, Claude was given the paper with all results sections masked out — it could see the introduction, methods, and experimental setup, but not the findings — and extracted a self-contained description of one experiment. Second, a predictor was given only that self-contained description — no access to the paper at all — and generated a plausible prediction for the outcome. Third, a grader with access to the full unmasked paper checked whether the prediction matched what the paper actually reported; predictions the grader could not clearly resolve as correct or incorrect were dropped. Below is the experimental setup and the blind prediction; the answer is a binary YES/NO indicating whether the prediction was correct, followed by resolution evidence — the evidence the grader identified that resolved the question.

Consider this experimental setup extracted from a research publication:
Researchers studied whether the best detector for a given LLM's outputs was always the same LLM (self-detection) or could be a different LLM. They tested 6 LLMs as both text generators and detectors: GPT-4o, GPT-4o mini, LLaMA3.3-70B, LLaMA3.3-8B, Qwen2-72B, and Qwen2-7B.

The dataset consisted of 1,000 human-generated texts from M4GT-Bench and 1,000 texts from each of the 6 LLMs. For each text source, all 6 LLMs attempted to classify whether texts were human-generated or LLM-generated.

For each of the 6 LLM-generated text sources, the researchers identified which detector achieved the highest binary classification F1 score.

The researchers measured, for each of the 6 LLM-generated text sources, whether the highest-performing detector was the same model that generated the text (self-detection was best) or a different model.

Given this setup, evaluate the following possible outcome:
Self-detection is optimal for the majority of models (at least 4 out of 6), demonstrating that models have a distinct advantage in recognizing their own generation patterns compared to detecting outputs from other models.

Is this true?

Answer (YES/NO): NO